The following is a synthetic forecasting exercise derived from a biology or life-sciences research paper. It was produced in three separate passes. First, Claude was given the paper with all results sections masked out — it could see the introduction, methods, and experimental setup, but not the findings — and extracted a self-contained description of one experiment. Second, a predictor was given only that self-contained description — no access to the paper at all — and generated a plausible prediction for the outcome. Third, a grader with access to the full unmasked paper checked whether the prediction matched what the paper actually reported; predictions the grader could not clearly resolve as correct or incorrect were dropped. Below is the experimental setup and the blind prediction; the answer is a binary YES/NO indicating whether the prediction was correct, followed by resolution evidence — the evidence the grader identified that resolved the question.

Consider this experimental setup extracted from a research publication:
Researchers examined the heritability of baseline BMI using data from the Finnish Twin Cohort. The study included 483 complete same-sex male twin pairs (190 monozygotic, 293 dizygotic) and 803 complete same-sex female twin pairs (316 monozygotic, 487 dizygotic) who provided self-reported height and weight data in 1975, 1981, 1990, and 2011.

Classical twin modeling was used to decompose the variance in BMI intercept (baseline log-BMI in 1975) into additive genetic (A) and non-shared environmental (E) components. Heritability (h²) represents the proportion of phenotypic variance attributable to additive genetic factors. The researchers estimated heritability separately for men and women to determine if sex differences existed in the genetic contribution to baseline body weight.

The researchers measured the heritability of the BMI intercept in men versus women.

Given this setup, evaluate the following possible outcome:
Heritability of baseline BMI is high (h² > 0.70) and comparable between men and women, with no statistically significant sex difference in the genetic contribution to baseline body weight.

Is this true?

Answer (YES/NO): YES